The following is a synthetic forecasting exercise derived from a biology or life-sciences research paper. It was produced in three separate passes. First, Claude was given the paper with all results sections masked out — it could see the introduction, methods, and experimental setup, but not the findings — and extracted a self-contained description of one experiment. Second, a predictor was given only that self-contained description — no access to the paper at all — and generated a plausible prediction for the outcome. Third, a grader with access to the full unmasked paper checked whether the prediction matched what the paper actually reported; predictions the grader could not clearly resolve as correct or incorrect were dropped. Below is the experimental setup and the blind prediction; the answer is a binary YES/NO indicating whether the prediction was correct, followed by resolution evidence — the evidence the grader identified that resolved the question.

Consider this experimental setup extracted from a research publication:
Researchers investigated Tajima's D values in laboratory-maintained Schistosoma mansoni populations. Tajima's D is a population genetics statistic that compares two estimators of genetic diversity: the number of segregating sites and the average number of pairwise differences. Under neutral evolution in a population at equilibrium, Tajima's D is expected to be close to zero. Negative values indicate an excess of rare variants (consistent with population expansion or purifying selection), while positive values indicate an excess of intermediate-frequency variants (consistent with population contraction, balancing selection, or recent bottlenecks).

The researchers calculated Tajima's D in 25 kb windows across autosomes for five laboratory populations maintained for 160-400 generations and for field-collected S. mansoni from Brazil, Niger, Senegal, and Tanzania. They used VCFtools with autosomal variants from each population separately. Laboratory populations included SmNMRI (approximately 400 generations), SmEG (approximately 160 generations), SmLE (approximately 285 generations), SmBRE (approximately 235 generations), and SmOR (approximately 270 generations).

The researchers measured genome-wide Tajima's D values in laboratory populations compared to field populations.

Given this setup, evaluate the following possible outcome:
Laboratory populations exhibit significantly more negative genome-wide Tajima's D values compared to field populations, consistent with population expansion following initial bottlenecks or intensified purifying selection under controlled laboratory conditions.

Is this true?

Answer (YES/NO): NO